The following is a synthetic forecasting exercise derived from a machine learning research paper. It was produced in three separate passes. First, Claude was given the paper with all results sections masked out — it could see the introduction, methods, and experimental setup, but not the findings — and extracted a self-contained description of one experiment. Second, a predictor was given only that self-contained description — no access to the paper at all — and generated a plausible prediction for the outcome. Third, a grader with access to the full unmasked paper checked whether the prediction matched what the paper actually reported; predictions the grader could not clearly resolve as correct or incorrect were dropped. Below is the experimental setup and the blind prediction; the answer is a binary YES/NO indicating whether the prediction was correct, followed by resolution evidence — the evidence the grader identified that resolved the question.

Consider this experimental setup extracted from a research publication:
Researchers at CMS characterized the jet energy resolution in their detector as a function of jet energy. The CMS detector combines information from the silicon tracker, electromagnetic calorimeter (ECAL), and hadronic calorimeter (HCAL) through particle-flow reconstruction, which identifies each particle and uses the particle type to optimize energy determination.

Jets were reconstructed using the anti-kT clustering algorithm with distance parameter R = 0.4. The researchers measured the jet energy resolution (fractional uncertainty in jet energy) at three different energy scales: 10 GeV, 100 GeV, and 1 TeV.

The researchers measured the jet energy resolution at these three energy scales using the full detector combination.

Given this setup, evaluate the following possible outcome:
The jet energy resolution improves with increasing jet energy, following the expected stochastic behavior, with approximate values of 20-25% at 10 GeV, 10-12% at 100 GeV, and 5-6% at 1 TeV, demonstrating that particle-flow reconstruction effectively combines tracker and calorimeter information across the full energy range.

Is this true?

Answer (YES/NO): NO